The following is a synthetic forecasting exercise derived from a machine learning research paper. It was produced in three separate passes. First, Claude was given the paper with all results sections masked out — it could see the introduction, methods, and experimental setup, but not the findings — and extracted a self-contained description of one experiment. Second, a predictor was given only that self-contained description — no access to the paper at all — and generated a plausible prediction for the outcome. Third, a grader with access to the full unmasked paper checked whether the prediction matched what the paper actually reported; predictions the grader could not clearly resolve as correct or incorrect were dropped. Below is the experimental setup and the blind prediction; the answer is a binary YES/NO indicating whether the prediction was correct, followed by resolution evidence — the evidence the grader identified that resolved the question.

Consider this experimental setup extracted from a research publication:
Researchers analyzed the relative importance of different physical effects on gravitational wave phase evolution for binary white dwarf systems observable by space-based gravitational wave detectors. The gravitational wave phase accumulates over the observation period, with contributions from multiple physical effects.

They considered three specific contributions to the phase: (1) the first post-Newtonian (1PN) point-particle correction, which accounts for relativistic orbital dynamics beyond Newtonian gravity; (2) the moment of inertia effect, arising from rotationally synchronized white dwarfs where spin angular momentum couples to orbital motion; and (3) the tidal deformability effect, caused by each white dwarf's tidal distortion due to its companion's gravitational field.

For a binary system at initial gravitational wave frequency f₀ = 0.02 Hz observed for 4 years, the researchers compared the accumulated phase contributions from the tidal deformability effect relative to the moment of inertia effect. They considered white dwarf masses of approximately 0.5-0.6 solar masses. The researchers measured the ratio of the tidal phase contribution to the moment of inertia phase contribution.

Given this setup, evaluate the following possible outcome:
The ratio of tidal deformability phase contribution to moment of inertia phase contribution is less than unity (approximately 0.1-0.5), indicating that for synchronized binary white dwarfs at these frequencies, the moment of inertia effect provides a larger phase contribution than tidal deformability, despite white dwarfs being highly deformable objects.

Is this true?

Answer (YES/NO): YES